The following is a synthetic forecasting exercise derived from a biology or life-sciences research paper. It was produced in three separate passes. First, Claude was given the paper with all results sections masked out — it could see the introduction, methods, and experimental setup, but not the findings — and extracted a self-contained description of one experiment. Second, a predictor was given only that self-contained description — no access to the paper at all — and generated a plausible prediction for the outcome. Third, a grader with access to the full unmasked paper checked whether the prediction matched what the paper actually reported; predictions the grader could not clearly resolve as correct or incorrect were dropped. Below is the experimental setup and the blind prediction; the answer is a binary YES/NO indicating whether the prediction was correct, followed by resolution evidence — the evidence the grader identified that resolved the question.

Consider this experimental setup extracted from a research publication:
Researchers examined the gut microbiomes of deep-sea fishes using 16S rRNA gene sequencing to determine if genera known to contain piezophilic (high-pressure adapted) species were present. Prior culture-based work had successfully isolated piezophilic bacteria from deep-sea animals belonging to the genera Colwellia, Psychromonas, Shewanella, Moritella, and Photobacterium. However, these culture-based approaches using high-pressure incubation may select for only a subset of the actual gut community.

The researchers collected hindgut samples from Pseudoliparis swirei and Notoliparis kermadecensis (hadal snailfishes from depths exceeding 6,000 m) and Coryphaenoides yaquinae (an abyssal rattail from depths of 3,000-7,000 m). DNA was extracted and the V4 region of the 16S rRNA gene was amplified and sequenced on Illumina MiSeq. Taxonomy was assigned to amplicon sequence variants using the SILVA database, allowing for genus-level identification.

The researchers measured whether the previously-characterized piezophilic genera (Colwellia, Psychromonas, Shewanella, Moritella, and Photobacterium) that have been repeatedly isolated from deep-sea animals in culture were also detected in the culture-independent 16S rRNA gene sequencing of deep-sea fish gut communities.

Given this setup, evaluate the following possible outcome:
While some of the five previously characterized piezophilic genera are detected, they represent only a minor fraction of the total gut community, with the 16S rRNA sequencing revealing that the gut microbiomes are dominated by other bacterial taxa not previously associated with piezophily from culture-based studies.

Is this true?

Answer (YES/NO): NO